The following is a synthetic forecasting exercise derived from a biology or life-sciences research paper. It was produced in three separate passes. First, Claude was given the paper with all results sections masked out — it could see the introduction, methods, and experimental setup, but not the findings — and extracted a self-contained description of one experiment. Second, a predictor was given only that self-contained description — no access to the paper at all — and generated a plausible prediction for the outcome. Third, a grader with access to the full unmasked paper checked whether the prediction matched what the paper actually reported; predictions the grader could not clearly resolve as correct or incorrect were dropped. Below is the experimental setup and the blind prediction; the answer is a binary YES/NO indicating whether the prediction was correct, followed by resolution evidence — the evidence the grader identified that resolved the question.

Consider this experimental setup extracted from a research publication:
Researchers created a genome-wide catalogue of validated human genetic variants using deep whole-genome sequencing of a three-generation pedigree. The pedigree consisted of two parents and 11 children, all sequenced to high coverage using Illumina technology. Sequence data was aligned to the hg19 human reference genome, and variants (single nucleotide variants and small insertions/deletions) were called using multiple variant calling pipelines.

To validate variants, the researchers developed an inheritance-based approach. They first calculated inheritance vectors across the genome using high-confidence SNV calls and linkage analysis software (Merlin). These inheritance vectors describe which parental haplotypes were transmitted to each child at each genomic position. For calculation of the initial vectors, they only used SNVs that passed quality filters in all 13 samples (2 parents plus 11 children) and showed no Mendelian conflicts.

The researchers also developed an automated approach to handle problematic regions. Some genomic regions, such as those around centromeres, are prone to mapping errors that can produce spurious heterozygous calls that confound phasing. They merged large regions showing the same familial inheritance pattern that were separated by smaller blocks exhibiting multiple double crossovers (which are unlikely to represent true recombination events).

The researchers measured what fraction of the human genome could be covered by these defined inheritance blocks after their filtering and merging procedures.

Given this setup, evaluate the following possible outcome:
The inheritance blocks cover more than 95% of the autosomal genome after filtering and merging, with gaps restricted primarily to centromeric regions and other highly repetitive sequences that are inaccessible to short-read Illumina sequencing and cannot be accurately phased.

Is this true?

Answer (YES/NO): YES